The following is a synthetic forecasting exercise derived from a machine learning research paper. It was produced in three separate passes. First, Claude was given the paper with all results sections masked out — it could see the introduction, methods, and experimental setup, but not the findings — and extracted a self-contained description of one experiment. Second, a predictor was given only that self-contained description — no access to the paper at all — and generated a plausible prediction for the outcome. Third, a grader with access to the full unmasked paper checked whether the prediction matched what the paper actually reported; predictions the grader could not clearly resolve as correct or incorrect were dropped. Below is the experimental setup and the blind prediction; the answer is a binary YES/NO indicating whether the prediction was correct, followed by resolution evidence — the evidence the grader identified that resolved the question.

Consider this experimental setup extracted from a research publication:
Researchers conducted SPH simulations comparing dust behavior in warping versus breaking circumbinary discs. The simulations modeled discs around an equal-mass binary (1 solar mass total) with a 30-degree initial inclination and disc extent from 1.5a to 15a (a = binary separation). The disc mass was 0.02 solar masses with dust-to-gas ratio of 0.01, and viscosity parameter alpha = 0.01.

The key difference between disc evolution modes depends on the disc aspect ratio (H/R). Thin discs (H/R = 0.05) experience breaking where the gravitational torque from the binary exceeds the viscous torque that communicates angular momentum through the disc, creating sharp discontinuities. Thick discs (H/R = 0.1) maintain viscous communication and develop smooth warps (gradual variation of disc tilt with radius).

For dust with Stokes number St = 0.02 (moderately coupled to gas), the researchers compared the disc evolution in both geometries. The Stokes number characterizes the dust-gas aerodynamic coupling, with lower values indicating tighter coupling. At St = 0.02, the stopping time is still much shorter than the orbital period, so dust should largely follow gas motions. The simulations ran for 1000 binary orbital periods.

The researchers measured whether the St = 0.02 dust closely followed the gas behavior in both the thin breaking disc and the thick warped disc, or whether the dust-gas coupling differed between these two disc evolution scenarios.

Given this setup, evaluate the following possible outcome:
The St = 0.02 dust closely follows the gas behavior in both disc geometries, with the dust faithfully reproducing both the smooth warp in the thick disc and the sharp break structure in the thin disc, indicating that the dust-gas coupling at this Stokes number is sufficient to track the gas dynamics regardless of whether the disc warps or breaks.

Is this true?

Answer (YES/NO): YES